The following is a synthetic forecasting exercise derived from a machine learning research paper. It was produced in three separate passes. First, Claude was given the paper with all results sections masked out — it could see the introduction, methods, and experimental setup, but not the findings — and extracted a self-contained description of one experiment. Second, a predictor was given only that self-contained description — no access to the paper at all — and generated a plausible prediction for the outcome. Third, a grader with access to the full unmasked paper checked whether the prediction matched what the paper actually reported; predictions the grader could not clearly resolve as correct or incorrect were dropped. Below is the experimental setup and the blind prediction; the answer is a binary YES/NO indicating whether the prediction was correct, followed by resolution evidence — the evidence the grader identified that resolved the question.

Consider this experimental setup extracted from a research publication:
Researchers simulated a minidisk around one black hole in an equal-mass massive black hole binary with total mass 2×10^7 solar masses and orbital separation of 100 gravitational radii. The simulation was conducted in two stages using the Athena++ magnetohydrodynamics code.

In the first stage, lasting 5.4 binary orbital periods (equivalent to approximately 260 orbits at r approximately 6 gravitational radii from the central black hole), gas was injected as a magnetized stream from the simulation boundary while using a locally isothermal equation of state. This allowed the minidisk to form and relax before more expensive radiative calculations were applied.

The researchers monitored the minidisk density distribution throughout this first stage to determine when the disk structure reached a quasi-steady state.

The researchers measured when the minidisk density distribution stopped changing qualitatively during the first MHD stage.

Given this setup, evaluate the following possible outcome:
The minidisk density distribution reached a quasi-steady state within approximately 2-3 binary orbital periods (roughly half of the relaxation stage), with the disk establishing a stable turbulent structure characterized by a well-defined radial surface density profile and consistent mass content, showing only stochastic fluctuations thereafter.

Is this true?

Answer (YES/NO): NO